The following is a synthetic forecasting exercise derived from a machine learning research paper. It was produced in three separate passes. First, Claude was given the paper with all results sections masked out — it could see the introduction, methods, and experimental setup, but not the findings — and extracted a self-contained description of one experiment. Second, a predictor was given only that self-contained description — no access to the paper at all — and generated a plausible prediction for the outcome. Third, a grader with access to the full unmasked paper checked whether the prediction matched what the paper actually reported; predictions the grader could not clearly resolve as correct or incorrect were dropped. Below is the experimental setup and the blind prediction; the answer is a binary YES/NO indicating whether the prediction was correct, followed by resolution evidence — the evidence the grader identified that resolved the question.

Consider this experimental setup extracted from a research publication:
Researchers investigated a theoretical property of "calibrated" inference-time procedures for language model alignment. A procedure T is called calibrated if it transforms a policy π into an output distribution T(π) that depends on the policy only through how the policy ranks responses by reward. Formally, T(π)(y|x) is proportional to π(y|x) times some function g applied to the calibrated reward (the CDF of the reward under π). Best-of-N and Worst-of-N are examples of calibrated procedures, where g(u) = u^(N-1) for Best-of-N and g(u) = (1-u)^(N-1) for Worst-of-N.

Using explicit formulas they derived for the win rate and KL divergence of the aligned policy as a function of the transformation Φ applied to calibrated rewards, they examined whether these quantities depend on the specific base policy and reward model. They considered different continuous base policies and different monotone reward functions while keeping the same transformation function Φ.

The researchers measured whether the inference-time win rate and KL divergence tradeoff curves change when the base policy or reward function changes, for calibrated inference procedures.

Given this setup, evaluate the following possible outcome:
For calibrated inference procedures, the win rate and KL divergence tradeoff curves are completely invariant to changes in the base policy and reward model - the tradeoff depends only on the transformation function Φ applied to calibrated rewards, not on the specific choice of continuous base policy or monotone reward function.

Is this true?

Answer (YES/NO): YES